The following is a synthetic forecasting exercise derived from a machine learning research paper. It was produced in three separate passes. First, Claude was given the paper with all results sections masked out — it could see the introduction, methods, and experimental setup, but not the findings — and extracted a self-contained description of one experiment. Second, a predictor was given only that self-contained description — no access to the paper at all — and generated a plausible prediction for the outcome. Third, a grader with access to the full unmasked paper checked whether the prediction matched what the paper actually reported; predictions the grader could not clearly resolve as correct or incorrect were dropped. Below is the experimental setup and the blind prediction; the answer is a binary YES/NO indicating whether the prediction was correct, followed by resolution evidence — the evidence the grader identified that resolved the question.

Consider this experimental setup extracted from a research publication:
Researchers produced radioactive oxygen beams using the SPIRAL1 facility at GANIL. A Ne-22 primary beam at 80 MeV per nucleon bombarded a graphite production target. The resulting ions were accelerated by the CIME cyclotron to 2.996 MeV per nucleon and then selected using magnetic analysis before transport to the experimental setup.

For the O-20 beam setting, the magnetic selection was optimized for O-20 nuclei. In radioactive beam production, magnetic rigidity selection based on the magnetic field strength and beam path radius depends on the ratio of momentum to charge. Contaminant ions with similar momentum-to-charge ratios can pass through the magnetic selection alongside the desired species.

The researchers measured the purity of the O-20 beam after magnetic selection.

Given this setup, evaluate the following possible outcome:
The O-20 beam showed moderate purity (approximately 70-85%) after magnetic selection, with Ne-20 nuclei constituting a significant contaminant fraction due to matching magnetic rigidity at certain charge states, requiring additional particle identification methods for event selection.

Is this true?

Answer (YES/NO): NO